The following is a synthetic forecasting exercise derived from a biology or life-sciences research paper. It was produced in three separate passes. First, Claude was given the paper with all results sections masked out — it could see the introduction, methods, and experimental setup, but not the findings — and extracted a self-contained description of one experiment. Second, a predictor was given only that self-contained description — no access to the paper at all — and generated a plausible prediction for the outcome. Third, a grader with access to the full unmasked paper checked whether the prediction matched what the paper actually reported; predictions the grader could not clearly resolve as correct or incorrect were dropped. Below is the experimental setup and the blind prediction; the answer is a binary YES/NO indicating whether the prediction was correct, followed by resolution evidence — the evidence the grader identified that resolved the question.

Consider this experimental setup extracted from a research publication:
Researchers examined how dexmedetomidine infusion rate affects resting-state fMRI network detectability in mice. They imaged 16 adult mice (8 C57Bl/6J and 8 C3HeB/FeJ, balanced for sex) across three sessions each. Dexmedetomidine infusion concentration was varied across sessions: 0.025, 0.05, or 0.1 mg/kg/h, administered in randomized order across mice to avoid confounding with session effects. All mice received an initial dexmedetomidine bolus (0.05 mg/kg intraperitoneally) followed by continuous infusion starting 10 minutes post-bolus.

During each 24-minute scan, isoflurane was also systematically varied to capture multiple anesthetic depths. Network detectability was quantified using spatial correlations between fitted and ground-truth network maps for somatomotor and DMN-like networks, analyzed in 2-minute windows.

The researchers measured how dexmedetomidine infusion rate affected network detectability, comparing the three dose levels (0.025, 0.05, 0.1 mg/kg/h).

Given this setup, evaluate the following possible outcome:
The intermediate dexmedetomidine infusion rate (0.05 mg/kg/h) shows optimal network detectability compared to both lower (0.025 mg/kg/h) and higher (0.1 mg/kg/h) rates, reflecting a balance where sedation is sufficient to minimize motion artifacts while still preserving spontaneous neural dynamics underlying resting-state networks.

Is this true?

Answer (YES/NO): NO